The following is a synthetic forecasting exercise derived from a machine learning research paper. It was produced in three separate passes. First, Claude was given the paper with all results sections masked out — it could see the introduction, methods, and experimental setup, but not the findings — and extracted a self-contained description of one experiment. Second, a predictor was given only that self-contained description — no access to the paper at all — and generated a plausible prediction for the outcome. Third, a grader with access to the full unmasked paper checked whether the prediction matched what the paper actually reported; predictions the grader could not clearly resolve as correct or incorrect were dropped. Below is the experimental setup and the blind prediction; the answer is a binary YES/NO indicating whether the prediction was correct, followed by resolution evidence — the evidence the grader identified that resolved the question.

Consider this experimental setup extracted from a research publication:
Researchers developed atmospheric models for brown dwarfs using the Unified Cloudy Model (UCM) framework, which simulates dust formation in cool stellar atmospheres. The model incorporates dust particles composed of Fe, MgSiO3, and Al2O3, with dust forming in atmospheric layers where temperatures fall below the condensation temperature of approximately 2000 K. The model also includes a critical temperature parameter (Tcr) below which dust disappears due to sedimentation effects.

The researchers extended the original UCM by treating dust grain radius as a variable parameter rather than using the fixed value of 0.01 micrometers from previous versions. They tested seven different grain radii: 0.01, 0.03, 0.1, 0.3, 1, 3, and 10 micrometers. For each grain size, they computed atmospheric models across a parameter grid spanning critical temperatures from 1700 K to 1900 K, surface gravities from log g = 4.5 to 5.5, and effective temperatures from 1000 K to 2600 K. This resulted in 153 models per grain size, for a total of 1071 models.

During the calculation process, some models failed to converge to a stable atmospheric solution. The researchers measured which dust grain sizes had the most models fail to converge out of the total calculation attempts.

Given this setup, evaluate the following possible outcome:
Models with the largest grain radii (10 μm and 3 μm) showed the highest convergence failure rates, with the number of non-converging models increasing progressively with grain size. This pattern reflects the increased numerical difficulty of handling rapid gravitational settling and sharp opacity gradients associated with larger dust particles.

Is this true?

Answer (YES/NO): NO